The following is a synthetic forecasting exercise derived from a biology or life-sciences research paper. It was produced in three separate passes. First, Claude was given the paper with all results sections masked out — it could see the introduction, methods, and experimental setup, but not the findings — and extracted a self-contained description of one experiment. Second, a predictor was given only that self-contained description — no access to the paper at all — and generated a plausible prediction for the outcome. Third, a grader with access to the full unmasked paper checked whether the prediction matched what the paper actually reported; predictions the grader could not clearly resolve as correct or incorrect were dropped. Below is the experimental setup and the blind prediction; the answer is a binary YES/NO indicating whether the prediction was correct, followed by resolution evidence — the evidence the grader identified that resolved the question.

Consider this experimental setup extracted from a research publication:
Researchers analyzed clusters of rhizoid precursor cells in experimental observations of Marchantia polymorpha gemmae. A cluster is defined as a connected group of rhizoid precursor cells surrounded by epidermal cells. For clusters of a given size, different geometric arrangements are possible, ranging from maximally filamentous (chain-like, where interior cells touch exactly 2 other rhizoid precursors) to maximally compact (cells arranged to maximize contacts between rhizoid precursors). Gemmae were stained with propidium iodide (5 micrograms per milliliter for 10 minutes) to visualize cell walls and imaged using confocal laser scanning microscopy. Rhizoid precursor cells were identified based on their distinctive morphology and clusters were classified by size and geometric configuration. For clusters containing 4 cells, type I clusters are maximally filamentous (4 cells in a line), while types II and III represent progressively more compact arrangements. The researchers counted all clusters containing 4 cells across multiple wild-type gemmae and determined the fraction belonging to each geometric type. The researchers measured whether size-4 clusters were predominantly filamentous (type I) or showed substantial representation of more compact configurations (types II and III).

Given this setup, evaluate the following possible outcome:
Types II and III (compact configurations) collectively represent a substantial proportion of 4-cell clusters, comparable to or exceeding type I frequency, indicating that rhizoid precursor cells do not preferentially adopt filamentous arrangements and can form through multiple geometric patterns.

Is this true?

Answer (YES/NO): NO